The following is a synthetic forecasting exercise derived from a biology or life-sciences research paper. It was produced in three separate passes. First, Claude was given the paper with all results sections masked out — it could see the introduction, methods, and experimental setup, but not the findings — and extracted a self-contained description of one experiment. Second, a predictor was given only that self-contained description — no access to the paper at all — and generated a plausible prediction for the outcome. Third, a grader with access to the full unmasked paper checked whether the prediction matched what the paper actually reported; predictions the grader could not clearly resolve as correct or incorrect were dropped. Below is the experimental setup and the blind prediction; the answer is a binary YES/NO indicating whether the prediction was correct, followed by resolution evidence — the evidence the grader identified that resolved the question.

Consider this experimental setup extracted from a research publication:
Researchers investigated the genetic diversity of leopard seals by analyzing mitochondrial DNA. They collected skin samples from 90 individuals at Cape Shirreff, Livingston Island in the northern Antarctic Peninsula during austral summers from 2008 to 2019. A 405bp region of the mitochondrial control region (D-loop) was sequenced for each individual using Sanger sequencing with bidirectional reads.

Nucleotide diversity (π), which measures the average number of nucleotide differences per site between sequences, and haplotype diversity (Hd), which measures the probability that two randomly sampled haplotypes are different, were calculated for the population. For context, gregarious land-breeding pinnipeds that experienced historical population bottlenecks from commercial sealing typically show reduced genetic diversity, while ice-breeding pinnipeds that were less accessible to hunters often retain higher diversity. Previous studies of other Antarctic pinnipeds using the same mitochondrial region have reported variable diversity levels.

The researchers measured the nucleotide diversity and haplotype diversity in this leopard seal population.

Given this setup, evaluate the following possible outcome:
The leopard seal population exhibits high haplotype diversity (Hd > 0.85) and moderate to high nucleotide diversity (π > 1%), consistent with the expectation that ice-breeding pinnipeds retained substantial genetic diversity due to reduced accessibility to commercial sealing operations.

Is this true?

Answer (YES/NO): YES